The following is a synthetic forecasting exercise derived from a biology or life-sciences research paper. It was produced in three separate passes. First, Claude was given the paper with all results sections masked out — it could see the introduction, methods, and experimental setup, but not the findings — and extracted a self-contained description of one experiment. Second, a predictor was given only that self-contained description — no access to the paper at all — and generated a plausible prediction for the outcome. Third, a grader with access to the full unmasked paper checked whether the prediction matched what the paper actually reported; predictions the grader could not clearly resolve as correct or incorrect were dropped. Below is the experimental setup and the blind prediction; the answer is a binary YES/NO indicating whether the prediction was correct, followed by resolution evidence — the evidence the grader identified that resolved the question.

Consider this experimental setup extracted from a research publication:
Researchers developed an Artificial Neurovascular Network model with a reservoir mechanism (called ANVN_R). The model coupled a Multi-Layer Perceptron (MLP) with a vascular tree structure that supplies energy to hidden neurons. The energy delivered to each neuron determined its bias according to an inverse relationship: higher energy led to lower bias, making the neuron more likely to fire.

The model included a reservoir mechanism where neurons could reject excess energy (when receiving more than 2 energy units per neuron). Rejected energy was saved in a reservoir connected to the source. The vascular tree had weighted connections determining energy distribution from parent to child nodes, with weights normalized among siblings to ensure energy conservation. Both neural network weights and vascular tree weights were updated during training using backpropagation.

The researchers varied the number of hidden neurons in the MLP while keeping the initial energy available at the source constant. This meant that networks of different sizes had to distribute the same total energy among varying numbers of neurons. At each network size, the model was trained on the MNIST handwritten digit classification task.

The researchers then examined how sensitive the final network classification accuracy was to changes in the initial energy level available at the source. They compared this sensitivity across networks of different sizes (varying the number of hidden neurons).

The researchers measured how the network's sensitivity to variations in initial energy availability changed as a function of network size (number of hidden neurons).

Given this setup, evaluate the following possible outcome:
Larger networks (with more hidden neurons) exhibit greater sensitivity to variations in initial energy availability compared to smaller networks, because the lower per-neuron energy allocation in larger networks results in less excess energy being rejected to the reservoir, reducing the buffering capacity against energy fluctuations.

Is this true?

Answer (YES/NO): YES